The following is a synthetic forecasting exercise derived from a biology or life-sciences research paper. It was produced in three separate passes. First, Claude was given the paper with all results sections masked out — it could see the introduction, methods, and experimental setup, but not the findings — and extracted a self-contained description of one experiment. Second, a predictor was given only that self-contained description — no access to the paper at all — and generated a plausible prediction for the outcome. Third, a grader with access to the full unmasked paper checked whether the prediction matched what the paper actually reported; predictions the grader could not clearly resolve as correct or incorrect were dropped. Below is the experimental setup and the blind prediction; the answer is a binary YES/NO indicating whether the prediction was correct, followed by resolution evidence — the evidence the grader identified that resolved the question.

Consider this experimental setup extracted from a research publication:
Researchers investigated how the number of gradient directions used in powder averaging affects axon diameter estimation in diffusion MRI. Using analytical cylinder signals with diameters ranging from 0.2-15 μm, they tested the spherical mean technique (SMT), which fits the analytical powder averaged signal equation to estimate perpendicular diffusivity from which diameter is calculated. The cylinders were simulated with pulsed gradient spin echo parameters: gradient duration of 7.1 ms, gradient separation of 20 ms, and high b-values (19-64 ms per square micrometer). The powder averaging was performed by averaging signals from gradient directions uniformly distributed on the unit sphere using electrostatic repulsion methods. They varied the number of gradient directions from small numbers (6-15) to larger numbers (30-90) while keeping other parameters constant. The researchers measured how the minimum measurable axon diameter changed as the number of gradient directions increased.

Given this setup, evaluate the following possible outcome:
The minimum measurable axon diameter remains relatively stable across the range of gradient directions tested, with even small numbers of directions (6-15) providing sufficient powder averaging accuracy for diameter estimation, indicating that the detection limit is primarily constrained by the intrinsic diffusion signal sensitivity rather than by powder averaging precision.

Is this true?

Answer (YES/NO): NO